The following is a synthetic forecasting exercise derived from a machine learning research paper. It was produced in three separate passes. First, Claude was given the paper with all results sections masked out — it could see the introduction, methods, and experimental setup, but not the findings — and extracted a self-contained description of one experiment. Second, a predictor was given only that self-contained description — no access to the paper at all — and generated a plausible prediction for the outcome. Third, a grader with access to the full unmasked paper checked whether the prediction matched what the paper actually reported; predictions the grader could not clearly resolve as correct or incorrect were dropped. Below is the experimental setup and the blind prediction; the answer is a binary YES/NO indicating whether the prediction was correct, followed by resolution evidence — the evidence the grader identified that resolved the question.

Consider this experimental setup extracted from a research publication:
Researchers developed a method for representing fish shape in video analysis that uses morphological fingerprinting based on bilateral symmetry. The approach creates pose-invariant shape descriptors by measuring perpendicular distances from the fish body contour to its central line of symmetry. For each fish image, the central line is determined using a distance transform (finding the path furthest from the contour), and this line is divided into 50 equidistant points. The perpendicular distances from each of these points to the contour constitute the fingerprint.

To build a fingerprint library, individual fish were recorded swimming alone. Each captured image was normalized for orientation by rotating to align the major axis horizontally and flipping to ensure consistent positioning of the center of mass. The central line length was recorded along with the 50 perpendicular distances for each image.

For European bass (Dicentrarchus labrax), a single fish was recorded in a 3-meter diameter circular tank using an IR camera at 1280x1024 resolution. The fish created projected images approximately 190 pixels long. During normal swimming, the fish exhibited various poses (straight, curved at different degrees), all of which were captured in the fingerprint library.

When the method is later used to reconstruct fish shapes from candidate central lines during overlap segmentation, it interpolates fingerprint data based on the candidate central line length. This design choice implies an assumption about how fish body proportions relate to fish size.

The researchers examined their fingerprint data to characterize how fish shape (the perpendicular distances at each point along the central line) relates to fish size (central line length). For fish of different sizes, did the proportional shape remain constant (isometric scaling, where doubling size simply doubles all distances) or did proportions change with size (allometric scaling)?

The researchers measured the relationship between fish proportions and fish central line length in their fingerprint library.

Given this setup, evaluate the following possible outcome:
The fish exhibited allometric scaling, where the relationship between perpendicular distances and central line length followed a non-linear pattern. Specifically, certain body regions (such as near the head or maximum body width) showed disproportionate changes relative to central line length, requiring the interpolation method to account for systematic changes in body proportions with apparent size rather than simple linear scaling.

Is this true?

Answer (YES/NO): YES